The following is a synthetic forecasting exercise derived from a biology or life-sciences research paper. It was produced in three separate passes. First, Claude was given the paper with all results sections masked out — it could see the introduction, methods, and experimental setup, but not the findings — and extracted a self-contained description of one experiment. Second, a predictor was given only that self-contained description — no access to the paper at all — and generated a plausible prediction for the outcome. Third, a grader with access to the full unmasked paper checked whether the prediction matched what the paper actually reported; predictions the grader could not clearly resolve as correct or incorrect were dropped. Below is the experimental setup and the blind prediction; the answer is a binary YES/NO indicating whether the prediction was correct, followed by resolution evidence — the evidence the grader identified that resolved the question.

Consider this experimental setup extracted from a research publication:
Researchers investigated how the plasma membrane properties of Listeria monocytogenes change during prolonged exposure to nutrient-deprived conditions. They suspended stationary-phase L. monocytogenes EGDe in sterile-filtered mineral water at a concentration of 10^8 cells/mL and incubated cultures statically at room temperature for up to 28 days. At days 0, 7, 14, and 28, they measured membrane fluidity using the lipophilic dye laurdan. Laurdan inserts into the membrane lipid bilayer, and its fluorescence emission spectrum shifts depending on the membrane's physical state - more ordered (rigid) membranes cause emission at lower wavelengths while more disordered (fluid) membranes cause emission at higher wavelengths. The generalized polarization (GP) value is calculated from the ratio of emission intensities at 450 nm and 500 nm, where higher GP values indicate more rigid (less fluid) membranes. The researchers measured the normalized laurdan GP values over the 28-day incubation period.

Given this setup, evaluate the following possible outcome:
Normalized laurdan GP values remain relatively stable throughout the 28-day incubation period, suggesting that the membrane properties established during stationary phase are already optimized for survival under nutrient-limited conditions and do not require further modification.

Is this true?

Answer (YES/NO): NO